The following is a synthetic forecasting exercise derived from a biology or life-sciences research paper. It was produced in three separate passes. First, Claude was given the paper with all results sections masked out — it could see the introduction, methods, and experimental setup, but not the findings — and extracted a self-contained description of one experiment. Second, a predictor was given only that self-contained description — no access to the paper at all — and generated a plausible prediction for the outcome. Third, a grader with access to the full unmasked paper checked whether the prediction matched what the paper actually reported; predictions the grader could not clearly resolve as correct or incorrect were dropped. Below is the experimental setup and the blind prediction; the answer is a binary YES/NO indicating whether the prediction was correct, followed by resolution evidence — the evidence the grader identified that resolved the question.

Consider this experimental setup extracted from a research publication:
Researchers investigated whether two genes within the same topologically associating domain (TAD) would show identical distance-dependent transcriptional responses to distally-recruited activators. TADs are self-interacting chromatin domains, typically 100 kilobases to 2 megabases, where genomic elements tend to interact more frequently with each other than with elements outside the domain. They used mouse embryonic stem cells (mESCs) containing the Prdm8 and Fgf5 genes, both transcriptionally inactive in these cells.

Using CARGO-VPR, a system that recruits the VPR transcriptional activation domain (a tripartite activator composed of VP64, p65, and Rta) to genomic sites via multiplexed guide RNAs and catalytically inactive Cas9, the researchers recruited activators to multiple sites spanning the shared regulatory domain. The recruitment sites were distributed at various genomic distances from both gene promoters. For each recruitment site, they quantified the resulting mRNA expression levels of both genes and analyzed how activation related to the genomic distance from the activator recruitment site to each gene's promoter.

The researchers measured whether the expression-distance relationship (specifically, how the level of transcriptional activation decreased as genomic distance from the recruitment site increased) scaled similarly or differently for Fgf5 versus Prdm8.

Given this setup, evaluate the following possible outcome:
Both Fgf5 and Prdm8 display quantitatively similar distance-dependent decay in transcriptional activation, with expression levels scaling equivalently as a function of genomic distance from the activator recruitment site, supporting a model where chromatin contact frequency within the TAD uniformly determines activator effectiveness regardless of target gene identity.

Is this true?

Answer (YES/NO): NO